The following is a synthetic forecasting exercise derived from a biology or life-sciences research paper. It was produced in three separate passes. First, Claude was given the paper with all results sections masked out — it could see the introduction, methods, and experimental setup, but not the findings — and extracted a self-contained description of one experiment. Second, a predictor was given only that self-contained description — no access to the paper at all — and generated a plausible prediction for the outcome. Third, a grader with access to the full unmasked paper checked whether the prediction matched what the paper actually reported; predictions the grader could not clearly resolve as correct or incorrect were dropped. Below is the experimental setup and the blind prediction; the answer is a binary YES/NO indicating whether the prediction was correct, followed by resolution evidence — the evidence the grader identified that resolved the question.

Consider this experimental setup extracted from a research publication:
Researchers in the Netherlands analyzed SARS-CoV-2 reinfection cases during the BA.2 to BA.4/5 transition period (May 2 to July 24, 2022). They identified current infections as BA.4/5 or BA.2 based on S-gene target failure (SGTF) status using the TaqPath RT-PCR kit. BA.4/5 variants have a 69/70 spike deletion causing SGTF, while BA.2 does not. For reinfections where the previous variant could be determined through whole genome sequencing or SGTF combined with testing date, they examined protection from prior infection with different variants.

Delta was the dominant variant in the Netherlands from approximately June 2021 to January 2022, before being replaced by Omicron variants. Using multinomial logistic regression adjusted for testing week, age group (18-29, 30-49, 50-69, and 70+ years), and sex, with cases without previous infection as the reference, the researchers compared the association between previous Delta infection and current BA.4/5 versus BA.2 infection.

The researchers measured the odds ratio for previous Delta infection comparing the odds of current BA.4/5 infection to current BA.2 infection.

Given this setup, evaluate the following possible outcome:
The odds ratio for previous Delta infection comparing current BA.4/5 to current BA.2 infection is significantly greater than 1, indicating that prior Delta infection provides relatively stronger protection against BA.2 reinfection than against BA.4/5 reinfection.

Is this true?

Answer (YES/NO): NO